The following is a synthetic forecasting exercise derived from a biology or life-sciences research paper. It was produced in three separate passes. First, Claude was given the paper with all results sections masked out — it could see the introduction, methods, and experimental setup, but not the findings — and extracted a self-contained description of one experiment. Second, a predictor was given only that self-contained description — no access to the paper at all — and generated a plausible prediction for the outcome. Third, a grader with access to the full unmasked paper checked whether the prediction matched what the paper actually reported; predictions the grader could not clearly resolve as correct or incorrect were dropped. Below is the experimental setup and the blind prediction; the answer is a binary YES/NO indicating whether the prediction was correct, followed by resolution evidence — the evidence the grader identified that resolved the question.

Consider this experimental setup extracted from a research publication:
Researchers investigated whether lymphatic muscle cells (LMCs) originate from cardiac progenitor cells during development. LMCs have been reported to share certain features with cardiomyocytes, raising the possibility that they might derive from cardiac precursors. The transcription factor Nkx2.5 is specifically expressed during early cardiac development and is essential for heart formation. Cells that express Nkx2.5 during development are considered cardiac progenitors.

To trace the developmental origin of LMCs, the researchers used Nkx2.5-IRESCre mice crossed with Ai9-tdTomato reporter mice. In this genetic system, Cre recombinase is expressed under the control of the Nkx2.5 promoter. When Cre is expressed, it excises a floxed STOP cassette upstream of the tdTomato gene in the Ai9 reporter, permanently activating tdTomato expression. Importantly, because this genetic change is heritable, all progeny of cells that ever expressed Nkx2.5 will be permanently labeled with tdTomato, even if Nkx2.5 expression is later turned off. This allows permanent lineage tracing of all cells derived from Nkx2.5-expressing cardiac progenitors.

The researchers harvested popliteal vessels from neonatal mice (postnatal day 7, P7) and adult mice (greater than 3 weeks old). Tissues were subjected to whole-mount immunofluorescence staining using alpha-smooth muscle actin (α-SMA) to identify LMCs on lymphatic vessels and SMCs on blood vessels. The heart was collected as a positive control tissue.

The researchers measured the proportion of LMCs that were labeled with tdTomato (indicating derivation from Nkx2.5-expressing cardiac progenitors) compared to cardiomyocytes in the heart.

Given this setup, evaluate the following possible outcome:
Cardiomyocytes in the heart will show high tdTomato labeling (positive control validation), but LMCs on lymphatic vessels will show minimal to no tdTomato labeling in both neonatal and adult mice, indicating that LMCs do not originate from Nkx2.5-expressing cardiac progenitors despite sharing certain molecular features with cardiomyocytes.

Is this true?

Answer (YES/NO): YES